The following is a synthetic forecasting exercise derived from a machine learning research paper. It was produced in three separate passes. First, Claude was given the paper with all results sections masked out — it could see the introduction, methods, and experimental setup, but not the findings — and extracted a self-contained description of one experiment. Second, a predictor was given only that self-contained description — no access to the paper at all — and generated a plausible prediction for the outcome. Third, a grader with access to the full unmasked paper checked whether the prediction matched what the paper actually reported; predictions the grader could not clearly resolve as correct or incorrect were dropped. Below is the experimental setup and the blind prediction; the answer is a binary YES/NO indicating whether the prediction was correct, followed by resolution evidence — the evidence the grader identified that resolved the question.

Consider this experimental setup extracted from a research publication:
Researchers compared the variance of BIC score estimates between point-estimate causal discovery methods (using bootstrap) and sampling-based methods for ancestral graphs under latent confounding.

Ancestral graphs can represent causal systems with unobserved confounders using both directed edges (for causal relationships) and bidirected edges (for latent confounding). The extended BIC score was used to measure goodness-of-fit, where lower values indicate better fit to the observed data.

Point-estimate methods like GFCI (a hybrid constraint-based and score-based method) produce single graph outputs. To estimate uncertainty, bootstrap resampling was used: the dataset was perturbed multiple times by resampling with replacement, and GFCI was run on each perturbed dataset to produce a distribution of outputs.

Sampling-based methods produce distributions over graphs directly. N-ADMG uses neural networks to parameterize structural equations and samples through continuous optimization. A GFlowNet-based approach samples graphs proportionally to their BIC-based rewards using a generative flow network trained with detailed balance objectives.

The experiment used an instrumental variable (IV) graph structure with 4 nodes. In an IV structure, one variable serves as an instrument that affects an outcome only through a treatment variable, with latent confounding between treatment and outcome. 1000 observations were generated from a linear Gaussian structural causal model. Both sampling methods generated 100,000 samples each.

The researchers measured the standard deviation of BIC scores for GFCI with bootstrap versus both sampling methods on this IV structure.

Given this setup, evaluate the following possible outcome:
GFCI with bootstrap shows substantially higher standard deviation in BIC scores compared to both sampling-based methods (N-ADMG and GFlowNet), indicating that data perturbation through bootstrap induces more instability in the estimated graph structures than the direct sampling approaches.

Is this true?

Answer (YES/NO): NO